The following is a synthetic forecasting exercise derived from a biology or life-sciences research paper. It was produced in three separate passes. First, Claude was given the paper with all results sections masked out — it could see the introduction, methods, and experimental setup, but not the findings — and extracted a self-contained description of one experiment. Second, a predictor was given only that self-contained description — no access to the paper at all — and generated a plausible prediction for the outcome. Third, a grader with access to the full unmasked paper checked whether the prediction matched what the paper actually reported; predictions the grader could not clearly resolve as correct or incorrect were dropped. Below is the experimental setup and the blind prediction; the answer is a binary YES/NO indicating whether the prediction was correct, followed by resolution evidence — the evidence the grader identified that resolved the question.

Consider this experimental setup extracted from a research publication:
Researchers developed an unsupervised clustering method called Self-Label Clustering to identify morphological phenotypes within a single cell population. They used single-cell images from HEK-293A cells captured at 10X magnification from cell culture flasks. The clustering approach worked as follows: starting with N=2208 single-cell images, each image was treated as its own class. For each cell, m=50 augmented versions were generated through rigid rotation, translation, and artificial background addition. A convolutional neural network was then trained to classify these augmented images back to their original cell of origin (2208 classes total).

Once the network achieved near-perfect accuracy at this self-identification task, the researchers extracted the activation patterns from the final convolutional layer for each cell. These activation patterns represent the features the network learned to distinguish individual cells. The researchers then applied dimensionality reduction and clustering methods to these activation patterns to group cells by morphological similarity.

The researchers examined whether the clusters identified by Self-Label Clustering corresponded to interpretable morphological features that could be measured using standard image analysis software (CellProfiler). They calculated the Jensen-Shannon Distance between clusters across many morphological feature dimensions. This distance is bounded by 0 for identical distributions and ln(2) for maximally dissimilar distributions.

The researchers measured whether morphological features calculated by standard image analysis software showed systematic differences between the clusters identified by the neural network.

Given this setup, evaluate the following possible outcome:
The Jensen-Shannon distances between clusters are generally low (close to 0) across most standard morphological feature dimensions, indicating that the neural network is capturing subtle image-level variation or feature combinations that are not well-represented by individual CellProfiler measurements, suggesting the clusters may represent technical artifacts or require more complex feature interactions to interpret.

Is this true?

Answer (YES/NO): NO